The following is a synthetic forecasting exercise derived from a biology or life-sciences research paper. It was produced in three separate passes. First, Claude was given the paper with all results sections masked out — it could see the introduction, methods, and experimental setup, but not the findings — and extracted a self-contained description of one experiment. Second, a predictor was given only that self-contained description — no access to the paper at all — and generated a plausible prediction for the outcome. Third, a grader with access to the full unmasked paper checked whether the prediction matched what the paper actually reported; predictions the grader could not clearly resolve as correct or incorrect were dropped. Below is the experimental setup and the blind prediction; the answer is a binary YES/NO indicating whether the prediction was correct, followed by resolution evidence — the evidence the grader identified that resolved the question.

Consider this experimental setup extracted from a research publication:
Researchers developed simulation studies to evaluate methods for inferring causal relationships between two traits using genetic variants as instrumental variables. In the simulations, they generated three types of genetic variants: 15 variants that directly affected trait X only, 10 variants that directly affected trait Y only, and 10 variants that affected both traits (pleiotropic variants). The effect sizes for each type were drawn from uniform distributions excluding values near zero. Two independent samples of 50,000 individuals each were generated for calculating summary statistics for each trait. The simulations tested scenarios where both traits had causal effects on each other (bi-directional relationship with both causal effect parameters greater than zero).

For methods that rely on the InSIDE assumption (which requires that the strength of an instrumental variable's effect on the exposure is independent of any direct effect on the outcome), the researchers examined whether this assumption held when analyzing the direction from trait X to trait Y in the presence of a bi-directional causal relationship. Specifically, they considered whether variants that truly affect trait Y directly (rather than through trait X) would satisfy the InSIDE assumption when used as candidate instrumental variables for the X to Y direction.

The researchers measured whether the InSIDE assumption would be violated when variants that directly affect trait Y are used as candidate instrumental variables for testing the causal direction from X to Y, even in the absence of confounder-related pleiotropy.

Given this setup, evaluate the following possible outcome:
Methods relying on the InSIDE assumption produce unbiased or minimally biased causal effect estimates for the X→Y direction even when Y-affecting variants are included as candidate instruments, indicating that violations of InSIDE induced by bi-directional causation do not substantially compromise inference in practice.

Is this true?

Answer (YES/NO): NO